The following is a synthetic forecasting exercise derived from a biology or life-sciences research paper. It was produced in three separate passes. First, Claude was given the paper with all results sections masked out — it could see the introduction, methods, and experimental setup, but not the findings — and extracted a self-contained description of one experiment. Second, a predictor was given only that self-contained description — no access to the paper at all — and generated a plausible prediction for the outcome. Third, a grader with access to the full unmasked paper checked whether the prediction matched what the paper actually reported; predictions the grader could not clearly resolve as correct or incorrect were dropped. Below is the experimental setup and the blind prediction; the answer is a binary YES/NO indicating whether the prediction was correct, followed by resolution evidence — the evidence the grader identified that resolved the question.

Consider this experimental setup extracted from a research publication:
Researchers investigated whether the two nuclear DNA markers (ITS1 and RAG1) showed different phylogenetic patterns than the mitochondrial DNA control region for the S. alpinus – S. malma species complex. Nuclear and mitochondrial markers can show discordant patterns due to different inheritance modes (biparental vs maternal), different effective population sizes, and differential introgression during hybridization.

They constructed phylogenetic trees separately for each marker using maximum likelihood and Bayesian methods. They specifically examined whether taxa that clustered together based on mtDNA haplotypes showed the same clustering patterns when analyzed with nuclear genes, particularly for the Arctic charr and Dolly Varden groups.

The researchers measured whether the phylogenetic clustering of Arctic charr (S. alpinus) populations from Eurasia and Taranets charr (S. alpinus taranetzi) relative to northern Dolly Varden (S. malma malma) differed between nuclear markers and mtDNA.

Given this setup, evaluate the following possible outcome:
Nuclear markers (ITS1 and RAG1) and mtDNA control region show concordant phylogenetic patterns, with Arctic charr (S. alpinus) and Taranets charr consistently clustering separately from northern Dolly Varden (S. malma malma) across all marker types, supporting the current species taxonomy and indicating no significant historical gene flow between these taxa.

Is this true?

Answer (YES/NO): NO